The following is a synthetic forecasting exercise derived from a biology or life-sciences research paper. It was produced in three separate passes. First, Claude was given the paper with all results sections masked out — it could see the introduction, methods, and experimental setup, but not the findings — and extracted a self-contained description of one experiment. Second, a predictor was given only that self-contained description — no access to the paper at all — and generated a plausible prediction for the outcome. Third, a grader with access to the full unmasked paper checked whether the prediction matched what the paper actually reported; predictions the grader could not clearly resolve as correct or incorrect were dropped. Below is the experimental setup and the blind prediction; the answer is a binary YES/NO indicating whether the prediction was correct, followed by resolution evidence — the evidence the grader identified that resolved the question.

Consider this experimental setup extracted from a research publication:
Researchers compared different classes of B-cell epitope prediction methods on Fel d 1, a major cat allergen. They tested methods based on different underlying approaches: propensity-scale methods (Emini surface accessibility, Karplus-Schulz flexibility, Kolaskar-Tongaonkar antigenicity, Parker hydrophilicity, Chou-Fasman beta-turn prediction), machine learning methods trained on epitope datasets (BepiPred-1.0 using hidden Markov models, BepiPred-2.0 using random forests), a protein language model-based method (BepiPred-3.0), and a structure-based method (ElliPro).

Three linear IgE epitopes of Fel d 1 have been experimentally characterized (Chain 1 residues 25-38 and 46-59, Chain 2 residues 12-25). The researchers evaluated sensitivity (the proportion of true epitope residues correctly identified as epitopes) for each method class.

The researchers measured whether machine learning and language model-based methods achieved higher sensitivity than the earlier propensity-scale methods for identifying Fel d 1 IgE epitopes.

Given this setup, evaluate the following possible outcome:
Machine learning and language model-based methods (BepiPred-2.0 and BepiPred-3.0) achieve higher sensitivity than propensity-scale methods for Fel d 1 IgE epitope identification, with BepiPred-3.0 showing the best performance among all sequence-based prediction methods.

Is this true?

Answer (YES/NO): NO